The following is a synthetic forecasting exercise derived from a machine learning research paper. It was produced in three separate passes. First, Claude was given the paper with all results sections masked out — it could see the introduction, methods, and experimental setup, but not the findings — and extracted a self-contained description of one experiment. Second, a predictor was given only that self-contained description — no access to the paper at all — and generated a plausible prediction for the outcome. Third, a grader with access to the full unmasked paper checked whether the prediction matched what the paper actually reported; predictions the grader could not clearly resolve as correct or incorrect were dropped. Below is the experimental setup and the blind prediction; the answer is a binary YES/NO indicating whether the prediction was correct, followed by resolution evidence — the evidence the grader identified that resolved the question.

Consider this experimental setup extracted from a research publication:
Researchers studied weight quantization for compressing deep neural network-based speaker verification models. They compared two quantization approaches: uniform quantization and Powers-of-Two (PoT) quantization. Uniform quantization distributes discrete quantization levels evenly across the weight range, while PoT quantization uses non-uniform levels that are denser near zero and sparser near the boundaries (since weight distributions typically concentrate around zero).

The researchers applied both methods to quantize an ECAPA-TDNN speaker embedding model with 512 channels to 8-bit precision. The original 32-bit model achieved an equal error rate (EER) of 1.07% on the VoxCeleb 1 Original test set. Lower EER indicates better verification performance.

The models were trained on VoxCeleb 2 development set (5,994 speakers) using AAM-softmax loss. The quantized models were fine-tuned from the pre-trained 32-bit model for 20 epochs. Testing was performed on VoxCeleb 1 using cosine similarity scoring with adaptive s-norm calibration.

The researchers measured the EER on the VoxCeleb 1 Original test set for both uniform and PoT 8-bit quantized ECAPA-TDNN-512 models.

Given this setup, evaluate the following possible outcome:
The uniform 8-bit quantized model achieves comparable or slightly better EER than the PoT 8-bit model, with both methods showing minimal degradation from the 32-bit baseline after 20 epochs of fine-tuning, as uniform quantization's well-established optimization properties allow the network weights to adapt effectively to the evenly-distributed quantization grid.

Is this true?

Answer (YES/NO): NO